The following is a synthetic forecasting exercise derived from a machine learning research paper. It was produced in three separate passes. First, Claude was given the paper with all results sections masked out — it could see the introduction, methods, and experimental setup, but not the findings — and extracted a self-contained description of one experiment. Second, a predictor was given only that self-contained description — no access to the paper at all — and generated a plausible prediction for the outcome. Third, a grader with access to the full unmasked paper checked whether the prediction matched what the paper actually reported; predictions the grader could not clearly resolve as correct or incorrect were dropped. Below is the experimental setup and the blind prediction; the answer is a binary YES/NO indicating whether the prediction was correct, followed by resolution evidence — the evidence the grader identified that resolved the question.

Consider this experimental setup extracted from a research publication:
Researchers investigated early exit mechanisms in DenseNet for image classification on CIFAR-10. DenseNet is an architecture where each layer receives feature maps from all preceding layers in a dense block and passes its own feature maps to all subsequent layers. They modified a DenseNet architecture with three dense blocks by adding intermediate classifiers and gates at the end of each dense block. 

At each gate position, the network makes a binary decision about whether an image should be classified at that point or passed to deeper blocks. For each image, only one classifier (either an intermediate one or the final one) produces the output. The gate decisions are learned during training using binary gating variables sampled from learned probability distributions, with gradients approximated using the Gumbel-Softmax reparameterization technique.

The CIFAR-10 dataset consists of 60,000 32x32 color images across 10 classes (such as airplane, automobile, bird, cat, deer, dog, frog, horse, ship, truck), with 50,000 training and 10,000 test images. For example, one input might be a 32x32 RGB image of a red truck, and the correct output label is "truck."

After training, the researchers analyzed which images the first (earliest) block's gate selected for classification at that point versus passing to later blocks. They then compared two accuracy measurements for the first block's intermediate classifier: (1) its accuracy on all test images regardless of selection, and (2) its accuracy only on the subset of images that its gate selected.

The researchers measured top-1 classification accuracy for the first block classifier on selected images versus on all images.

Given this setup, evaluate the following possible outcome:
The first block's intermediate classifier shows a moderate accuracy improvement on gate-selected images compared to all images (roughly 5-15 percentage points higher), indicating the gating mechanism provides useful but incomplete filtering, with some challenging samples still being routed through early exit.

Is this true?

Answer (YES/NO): NO